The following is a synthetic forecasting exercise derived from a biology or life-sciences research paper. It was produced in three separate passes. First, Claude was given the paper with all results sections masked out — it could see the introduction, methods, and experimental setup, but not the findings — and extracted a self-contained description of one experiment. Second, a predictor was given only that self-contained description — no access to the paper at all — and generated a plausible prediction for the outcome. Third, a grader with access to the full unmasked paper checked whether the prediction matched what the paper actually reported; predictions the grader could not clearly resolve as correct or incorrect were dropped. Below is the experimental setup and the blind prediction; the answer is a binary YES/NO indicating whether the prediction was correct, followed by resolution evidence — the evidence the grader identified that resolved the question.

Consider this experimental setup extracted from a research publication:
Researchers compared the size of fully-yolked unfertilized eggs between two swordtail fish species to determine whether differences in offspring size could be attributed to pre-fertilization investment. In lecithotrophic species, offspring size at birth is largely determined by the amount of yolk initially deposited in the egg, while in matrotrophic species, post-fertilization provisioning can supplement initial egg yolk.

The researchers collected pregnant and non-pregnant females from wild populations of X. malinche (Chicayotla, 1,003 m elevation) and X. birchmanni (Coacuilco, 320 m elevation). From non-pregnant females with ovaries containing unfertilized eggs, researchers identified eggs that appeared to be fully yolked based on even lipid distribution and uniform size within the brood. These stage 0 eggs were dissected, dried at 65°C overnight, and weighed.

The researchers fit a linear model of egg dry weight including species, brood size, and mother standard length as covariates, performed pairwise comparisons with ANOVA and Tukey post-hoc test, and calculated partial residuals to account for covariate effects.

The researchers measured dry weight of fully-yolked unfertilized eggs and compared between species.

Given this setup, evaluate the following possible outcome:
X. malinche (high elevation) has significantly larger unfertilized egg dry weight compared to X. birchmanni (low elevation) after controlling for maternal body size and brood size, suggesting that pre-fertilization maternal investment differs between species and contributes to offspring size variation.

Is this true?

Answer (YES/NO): NO